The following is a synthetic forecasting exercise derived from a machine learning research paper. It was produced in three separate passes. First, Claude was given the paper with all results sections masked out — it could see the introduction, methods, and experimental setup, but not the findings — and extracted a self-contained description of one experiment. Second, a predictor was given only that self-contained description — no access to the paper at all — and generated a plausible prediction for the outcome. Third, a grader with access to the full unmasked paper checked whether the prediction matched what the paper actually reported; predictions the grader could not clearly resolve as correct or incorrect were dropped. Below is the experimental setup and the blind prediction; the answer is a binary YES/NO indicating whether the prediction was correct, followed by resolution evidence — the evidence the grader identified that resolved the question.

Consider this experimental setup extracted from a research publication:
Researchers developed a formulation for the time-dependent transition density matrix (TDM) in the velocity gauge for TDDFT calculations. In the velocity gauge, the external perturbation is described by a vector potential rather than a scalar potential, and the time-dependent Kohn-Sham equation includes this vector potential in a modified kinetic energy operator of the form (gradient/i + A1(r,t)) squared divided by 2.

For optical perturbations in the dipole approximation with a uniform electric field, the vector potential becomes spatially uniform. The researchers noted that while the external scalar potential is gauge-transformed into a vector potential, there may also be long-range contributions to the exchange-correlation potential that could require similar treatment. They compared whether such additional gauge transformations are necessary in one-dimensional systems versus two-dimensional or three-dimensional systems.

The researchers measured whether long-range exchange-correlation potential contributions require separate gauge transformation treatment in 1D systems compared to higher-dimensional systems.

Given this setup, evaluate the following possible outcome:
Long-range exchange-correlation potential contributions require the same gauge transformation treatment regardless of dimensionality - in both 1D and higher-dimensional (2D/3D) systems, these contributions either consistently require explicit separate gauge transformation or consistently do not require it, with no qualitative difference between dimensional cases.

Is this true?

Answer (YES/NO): NO